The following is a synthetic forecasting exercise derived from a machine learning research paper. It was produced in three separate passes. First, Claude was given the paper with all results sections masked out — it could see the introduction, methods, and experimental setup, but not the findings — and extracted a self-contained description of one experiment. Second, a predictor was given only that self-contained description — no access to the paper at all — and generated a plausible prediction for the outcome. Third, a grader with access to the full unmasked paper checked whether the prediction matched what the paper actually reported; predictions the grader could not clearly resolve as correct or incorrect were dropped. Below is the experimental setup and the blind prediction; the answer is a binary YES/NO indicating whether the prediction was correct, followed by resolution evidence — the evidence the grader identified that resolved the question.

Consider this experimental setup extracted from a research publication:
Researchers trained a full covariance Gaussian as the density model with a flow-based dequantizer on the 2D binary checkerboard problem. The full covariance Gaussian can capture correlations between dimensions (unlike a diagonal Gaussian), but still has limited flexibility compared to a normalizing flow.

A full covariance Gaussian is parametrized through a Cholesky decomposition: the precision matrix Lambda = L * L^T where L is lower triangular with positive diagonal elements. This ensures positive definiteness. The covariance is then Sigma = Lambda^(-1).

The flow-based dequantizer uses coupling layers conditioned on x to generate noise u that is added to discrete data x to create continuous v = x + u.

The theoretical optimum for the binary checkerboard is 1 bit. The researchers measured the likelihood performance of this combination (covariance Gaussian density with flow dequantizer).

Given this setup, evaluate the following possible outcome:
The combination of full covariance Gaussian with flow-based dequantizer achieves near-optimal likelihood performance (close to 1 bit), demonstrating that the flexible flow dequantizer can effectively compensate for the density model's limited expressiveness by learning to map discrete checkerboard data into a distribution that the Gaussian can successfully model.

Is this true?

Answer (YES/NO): YES